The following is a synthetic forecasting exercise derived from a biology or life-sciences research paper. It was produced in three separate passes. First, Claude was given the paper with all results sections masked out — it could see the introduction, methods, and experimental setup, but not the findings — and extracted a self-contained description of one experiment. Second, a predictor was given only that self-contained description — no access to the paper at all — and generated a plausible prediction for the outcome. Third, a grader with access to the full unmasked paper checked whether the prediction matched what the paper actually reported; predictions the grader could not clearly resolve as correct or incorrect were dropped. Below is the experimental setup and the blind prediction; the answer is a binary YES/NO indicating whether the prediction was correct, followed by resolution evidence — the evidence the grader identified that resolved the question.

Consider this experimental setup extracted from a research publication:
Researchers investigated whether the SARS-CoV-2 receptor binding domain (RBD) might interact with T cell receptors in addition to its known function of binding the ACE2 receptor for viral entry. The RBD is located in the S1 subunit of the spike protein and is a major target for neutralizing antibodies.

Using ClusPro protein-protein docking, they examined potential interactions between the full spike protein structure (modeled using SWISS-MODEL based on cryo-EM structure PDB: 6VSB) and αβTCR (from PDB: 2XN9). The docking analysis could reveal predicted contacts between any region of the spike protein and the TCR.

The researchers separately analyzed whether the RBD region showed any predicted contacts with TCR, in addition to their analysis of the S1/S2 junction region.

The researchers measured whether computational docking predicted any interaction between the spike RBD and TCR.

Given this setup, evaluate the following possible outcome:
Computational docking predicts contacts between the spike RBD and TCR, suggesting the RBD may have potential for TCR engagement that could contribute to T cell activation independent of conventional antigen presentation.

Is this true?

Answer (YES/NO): YES